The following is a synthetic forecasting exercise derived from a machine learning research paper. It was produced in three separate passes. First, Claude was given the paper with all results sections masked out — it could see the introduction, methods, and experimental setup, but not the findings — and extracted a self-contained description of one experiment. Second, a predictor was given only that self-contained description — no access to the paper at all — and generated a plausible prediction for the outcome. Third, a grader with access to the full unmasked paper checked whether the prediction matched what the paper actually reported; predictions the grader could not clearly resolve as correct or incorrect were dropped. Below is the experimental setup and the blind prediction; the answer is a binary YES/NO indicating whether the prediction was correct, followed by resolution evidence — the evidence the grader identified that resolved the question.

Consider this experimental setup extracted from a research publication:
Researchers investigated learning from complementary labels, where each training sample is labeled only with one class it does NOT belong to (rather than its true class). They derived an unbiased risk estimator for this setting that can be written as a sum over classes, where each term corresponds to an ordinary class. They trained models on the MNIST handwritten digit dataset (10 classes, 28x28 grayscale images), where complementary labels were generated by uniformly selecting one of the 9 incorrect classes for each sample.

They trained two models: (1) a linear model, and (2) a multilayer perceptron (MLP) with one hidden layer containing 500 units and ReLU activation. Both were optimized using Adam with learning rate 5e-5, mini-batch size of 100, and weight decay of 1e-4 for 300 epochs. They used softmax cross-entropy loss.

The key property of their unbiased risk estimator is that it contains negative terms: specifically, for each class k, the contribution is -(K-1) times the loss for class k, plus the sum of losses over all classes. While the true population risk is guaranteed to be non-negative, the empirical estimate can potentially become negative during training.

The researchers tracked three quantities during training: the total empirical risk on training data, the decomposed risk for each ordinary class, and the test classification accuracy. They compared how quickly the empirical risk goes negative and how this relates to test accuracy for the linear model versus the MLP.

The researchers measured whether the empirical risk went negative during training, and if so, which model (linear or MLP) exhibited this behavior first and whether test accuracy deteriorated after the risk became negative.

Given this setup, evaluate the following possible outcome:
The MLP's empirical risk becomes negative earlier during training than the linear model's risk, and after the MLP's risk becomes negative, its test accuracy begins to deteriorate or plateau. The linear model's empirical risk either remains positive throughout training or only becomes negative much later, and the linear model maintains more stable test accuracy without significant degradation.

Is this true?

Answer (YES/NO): YES